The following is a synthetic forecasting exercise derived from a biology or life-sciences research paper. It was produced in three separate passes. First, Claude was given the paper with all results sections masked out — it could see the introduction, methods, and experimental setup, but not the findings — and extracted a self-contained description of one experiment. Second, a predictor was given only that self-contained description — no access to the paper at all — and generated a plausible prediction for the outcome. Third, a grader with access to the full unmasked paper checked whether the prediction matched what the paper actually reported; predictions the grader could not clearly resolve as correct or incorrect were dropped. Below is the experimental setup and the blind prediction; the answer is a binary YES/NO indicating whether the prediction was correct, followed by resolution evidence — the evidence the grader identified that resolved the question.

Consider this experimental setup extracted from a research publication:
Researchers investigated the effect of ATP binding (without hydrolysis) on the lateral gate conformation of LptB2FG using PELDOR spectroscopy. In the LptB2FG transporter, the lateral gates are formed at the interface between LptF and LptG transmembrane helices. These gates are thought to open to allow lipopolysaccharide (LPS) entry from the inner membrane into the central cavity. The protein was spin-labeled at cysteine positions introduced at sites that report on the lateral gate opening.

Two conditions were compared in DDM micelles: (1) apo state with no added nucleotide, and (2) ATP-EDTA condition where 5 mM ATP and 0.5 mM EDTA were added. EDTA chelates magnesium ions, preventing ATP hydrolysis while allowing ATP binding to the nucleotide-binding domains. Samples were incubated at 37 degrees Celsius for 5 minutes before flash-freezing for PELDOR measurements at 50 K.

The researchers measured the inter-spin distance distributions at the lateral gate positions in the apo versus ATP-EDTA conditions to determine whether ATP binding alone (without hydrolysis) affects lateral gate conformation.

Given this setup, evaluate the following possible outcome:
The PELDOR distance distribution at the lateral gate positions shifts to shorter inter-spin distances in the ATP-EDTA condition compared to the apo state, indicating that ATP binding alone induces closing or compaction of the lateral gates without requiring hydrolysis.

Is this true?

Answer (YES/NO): NO